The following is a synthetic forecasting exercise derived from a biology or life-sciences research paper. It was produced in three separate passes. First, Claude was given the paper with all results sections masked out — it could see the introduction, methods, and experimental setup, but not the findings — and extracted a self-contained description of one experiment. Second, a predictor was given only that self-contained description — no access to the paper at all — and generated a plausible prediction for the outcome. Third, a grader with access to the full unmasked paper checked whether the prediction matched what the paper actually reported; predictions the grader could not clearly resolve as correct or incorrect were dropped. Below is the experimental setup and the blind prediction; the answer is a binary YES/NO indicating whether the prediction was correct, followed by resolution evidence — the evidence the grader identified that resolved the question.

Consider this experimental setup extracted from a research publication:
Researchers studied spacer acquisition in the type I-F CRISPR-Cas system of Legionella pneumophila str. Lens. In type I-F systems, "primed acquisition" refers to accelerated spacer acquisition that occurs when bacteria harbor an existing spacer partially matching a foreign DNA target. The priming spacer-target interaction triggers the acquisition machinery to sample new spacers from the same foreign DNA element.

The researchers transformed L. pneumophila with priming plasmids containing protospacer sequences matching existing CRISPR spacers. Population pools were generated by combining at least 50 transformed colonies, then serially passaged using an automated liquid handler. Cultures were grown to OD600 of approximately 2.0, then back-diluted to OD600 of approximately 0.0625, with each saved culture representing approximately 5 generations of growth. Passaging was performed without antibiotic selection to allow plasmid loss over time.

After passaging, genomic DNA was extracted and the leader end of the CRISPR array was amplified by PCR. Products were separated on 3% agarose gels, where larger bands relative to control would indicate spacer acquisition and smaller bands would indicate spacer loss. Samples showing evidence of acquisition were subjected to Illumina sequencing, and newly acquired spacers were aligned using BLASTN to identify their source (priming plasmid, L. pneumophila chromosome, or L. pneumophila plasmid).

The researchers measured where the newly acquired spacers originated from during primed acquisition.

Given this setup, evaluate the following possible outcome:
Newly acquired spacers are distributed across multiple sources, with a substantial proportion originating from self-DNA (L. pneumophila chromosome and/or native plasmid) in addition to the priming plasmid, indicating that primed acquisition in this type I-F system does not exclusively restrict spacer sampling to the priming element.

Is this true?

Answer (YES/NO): NO